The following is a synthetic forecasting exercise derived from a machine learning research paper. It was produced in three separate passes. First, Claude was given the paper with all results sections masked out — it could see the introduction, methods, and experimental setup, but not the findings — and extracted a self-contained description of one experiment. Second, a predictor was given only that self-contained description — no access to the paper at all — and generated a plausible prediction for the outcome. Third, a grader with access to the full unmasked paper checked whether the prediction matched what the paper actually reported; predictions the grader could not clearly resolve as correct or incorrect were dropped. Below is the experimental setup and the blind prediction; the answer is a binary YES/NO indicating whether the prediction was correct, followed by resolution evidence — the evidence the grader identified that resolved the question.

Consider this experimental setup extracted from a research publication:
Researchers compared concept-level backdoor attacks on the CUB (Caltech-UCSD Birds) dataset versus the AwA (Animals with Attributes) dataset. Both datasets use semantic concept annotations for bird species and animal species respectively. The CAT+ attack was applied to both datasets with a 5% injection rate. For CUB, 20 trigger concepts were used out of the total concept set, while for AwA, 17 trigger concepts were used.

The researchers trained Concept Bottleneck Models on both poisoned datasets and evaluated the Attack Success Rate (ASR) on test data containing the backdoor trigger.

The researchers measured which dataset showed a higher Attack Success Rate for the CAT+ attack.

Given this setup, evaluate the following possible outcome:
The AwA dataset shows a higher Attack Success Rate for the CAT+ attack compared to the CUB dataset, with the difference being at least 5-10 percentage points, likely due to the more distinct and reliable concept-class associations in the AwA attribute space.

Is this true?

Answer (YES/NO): NO